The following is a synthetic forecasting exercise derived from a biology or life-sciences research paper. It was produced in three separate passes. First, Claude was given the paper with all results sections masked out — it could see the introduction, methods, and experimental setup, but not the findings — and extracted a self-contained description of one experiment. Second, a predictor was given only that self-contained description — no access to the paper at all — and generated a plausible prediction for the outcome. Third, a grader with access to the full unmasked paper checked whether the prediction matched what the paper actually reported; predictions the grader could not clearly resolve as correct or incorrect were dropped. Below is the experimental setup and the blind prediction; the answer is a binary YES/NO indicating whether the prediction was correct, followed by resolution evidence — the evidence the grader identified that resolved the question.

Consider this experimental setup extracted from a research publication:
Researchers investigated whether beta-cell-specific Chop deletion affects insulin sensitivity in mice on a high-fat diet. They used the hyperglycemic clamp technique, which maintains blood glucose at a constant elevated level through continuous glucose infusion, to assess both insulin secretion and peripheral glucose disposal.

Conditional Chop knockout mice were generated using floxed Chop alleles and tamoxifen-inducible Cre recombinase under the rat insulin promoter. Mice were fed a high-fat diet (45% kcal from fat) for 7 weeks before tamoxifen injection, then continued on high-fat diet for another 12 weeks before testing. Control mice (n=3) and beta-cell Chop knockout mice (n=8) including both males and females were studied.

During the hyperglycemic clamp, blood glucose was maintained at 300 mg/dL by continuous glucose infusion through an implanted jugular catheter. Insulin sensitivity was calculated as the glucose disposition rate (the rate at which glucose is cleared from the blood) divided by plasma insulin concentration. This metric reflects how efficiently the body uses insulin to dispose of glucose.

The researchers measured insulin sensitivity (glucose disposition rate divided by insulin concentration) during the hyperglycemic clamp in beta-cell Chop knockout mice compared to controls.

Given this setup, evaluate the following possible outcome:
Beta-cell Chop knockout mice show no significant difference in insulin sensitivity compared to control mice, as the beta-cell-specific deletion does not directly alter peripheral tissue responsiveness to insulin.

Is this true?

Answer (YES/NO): YES